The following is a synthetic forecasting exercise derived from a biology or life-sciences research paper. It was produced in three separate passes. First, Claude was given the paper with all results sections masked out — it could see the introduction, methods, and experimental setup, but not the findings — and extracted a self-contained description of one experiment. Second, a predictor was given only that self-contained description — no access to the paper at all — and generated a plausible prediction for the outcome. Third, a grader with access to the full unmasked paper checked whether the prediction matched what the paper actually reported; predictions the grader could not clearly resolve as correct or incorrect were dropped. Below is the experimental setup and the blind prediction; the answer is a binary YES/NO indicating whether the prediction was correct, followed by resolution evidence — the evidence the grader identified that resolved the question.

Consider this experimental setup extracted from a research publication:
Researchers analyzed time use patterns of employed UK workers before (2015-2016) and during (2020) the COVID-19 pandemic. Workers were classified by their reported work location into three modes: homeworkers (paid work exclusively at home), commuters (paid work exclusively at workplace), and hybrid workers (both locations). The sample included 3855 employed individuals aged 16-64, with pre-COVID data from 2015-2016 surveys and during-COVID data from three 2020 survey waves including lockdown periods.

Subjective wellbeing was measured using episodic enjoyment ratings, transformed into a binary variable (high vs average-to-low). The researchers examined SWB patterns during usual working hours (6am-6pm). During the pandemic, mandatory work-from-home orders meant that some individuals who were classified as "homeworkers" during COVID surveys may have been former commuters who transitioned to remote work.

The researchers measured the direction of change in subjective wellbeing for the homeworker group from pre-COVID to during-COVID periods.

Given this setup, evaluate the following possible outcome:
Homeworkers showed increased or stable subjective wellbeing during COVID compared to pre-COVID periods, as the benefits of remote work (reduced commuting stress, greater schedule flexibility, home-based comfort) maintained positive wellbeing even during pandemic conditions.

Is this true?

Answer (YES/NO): NO